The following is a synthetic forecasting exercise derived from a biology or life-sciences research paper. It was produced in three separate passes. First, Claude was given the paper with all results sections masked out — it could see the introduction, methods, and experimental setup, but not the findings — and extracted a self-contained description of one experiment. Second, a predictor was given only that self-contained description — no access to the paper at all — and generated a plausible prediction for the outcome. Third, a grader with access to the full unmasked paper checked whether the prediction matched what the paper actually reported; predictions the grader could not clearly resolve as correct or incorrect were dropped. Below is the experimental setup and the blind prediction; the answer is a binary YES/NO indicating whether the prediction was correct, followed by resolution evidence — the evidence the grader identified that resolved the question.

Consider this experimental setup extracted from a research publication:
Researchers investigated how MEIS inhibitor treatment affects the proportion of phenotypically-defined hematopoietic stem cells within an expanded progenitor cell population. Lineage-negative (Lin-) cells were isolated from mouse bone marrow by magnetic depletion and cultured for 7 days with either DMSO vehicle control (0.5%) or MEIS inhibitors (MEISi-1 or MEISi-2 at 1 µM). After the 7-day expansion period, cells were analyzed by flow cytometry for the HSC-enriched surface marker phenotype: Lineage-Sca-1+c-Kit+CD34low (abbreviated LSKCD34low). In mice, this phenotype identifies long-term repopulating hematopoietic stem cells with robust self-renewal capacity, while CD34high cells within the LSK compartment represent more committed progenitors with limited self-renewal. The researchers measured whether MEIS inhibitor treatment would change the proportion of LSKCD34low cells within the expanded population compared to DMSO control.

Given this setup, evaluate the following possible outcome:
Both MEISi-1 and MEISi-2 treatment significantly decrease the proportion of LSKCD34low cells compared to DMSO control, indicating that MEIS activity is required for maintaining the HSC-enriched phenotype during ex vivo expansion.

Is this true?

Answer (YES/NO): NO